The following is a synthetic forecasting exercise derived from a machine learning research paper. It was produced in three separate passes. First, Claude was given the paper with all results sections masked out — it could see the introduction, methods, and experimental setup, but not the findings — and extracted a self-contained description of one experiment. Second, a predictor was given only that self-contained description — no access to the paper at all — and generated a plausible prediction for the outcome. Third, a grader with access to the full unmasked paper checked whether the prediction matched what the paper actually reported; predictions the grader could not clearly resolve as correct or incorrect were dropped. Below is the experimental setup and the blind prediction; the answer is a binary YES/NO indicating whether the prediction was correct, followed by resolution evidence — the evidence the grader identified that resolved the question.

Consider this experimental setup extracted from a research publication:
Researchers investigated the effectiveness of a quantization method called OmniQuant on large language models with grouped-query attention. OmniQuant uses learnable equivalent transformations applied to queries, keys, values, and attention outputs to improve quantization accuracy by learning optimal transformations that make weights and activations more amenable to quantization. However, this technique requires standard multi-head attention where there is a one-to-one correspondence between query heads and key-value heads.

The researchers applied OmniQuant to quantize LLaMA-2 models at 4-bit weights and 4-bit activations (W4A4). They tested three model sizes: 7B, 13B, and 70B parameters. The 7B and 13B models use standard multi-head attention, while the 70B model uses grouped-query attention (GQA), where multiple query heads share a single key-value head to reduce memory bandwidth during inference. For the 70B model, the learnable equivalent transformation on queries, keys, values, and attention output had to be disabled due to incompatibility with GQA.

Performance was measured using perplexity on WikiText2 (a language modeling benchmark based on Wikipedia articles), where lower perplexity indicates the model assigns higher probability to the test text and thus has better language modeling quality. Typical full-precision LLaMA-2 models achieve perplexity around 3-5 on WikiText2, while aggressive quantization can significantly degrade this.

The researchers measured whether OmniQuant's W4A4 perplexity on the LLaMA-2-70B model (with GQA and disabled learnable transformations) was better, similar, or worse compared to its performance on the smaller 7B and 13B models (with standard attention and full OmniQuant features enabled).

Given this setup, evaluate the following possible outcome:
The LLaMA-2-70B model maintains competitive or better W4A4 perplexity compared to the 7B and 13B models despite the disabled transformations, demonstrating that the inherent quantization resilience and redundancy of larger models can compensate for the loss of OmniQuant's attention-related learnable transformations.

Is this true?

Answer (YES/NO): NO